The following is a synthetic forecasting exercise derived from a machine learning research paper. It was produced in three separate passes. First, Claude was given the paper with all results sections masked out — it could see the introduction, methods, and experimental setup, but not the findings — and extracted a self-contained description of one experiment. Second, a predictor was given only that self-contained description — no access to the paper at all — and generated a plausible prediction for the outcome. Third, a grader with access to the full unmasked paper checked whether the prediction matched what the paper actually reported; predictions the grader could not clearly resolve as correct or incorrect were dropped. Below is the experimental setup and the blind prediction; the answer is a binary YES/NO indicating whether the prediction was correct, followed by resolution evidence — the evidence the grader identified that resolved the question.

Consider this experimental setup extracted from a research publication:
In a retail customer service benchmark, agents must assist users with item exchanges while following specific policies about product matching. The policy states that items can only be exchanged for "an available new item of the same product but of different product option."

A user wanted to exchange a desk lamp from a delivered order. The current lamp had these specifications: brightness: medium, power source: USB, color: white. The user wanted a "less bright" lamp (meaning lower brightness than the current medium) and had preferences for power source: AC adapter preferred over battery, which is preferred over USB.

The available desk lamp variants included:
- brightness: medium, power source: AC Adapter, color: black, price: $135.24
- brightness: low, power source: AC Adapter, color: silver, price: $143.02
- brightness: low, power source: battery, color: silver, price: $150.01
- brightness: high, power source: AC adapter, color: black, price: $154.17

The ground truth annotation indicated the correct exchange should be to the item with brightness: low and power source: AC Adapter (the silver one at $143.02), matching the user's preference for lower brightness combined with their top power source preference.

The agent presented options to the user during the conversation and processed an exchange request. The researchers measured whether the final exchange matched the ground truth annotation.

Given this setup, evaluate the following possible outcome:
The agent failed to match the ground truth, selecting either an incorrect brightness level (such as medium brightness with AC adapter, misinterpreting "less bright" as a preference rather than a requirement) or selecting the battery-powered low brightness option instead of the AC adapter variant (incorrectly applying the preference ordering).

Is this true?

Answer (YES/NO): YES